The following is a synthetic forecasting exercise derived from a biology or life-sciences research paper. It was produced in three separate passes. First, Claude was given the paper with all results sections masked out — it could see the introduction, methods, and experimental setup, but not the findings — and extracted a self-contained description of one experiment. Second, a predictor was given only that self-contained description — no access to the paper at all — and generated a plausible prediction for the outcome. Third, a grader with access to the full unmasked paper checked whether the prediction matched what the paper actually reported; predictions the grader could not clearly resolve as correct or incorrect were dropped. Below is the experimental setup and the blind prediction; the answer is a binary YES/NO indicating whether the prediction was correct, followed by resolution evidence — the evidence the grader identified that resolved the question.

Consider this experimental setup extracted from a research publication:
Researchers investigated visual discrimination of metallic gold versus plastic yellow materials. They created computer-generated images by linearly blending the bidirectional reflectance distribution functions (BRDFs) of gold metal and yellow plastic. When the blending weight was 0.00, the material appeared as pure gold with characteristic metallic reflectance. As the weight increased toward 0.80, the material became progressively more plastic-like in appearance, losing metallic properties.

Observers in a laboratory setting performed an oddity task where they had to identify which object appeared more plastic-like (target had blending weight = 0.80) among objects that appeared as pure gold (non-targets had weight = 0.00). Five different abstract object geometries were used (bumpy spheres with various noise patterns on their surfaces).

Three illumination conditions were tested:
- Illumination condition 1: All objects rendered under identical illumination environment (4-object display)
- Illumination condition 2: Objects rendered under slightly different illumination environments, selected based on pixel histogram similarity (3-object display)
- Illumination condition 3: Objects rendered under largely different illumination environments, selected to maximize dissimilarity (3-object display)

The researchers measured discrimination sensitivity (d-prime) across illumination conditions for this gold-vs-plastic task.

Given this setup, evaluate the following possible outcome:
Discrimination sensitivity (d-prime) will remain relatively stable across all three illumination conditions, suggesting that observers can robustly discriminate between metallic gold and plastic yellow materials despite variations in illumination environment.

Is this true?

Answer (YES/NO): NO